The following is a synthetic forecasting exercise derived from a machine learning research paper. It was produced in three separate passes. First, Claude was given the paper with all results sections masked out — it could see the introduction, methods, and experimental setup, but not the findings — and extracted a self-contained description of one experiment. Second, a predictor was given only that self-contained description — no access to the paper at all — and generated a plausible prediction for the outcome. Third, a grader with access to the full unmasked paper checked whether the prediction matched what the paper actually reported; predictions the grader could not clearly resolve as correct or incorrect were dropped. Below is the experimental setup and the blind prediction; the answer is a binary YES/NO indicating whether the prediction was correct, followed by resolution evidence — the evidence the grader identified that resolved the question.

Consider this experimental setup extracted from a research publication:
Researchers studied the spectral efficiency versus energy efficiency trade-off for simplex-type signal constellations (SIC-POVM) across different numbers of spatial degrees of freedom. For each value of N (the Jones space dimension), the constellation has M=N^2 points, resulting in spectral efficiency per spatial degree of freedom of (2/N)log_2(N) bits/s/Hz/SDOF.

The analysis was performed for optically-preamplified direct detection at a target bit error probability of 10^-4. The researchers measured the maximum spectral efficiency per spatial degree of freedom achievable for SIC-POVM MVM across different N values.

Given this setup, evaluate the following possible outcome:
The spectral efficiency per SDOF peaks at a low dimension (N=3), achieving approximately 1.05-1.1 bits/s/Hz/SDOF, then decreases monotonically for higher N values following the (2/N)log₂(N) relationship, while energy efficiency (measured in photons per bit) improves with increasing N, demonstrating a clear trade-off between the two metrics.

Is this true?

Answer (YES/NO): YES